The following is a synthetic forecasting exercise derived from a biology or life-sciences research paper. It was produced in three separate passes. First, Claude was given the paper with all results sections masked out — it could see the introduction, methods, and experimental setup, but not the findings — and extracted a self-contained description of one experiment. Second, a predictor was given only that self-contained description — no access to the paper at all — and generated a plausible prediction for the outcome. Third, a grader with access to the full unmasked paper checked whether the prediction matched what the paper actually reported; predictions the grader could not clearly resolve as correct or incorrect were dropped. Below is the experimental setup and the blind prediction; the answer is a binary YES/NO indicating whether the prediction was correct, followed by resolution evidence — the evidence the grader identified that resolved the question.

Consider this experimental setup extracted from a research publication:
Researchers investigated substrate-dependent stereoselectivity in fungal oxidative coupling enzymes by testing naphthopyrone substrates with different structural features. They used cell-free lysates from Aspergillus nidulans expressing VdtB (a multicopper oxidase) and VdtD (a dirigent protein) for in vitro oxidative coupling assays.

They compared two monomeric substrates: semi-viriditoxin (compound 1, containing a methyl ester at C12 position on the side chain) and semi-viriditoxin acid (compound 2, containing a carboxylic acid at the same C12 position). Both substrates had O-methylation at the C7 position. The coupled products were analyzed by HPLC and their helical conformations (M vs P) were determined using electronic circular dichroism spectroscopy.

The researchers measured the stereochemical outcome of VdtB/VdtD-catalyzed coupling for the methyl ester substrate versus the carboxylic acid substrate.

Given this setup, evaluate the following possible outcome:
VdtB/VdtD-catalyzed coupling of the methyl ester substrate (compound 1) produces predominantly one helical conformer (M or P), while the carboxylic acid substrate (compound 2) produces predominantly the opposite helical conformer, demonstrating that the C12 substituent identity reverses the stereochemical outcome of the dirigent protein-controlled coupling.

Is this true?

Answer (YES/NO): NO